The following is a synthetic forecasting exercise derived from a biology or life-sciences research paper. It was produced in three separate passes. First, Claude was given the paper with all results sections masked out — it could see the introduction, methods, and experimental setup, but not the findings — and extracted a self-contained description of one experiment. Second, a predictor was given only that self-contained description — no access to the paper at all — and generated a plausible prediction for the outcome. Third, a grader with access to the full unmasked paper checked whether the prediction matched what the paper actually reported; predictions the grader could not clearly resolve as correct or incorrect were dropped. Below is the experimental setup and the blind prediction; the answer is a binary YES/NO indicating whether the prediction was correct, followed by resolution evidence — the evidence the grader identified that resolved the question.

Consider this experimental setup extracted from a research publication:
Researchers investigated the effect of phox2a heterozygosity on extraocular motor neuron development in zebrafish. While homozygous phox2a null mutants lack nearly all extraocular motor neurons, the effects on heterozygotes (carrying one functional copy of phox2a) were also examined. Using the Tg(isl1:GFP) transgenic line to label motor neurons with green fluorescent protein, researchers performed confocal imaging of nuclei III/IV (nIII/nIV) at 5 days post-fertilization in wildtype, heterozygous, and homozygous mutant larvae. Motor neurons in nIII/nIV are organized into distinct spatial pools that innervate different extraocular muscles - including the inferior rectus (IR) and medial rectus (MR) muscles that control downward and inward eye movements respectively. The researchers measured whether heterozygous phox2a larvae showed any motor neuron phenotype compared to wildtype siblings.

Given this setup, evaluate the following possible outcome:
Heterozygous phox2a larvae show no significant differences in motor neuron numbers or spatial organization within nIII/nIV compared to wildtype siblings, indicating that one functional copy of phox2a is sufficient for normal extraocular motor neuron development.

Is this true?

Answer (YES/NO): NO